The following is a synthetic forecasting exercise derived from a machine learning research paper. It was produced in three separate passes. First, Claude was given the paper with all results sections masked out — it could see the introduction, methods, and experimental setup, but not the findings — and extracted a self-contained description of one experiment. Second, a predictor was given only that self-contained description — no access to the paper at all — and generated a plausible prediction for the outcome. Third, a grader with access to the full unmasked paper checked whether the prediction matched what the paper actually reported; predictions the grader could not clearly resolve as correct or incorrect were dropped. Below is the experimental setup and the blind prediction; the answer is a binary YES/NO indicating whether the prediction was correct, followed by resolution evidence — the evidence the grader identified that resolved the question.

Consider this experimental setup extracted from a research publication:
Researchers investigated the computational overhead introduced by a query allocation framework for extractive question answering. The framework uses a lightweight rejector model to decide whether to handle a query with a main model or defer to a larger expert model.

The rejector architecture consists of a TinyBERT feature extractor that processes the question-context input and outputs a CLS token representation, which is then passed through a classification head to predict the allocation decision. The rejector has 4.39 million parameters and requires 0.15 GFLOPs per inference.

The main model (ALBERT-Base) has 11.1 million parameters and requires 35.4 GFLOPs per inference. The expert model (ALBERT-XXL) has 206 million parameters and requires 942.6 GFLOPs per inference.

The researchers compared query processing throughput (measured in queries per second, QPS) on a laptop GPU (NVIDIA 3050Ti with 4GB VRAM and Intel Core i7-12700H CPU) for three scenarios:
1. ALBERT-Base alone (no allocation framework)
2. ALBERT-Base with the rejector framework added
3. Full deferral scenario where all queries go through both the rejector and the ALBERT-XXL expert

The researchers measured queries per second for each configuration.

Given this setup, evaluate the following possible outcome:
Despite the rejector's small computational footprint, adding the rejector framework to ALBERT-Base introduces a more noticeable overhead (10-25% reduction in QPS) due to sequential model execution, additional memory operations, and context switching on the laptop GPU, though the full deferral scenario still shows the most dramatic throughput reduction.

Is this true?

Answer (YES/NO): NO